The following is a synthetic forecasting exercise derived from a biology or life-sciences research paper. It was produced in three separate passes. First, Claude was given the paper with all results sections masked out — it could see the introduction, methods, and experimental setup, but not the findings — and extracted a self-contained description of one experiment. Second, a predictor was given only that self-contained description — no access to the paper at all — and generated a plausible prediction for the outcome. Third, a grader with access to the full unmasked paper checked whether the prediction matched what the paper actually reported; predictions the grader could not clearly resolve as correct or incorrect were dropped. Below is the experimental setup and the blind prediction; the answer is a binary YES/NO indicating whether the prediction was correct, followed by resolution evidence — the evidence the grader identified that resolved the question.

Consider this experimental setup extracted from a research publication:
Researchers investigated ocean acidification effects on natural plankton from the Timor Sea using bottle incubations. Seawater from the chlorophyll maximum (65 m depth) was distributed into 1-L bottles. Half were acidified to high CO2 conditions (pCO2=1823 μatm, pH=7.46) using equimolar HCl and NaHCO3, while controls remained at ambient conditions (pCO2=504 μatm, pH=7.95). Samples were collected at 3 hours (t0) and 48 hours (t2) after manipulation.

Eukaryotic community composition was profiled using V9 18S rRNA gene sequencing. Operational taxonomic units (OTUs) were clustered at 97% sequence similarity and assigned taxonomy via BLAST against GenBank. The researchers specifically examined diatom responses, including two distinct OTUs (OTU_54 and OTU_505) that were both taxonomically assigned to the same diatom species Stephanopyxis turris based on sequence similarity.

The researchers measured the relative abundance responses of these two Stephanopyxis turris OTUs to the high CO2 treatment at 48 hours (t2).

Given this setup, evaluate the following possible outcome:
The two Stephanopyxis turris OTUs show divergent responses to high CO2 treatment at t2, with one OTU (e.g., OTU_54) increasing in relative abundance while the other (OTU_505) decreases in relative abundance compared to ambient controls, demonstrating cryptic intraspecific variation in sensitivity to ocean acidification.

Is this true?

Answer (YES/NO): NO